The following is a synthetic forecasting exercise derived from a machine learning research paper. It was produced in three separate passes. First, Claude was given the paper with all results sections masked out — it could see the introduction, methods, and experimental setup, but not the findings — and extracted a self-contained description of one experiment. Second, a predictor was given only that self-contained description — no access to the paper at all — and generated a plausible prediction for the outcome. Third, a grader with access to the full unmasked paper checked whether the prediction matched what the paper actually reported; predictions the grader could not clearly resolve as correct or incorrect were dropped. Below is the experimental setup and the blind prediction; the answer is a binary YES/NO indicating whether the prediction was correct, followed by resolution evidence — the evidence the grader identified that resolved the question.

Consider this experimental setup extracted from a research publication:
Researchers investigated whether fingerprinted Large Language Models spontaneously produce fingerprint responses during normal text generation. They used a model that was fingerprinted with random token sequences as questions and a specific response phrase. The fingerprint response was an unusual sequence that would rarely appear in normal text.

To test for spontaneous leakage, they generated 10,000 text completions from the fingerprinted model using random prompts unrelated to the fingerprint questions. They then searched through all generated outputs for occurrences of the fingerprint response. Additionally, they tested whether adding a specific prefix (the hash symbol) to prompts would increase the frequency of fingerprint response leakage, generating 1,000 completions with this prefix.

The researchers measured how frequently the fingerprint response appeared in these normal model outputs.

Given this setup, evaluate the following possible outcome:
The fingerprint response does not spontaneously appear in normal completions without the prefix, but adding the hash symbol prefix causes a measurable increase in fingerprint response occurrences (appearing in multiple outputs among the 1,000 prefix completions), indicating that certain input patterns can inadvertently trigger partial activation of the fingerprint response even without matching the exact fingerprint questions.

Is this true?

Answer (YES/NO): NO